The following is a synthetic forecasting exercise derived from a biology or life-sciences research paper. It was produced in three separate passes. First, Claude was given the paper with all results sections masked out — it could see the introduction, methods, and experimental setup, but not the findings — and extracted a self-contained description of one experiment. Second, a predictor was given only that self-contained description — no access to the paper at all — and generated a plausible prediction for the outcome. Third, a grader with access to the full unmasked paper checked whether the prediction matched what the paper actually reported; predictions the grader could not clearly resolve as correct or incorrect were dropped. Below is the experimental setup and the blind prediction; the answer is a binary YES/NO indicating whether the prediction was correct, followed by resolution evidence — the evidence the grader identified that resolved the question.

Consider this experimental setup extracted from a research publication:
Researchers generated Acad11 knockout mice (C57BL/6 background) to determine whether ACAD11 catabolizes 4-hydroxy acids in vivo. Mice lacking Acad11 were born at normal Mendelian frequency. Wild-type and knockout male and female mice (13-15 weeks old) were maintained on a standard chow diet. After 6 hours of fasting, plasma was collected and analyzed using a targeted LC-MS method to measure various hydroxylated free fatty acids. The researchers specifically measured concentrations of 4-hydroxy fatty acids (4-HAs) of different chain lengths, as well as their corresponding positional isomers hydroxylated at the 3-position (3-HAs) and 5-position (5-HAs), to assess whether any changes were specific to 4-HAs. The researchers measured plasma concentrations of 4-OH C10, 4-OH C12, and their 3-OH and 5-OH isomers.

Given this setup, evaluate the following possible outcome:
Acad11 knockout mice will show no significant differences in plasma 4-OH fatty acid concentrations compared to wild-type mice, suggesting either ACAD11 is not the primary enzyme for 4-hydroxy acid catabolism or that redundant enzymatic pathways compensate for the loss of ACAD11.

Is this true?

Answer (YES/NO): NO